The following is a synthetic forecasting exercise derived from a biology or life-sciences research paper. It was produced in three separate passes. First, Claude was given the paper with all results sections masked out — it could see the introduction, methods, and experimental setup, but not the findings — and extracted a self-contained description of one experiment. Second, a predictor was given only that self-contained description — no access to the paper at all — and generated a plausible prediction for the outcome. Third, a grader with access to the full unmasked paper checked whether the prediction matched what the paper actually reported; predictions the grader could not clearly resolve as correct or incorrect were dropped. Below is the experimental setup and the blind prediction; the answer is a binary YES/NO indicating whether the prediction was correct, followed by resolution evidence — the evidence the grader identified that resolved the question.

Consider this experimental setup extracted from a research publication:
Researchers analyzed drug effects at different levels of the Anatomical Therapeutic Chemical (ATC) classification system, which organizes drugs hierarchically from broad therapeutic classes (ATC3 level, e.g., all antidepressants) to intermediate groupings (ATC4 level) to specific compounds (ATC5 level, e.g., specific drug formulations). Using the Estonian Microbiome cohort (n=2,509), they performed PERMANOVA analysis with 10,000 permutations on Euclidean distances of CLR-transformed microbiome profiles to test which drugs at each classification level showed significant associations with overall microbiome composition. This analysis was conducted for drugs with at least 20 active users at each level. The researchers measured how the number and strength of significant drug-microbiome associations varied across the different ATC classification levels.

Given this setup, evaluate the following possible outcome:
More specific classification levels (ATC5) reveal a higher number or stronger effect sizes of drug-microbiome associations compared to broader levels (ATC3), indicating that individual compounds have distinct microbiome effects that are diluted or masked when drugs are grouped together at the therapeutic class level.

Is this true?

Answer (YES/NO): NO